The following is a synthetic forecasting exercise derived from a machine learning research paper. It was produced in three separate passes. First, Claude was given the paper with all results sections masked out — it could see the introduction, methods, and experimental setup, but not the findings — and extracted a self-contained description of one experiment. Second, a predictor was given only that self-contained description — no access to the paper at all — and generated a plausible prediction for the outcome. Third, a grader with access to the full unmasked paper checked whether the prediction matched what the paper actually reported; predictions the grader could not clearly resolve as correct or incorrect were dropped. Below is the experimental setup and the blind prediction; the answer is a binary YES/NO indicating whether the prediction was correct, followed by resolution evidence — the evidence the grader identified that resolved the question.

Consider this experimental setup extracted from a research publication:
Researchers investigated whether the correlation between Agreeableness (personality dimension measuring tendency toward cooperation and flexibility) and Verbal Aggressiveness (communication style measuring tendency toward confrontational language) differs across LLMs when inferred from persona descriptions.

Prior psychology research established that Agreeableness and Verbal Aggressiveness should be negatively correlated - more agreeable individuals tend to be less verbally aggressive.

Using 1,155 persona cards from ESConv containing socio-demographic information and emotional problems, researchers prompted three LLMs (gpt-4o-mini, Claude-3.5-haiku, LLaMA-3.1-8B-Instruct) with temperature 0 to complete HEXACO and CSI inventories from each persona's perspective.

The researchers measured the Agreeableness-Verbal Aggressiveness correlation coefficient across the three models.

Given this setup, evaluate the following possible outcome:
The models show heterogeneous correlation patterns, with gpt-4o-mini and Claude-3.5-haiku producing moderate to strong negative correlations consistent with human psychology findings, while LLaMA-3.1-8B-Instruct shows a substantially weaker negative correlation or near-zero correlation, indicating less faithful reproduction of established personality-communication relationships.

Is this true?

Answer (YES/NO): YES